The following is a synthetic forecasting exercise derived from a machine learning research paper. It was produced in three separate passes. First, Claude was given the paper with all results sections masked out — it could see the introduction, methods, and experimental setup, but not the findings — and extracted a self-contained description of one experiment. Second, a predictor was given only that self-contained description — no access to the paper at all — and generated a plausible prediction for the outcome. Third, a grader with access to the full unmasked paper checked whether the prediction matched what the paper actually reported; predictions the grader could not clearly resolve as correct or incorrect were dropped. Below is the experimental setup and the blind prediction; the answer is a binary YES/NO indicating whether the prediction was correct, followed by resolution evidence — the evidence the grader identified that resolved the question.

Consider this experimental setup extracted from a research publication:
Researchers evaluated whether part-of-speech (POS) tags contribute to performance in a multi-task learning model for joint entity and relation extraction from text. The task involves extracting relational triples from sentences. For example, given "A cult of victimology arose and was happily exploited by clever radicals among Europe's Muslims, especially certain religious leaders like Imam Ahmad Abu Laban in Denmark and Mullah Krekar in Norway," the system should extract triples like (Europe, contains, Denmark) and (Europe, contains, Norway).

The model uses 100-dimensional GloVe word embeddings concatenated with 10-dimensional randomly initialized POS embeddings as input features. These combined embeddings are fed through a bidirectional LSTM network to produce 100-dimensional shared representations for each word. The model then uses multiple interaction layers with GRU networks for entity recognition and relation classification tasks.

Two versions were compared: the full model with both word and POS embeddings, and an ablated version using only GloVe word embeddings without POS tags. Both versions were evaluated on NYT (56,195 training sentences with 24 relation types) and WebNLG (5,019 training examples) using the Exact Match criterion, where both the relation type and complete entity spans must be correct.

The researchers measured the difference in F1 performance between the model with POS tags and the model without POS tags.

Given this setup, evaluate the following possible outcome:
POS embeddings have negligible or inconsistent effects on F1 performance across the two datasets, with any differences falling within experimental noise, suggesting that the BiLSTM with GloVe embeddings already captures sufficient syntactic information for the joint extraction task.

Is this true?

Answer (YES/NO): NO